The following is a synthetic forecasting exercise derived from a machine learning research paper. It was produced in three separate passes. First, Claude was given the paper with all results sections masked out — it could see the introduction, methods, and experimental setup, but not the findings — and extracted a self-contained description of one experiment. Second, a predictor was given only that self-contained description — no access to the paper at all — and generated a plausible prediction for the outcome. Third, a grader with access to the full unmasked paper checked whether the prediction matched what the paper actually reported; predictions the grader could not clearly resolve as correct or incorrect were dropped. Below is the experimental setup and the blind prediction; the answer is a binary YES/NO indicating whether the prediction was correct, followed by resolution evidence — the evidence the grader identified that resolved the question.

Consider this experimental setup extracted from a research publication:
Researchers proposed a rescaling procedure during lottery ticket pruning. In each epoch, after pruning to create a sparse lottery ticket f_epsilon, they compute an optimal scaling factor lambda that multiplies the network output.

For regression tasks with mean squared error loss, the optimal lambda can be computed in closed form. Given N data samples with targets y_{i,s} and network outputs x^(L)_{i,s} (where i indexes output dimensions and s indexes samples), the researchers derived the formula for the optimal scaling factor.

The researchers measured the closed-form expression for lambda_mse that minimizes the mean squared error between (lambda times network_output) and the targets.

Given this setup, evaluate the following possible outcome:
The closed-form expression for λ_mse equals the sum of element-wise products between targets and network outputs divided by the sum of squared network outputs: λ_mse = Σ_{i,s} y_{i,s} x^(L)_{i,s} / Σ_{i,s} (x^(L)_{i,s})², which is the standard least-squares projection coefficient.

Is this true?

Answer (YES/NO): YES